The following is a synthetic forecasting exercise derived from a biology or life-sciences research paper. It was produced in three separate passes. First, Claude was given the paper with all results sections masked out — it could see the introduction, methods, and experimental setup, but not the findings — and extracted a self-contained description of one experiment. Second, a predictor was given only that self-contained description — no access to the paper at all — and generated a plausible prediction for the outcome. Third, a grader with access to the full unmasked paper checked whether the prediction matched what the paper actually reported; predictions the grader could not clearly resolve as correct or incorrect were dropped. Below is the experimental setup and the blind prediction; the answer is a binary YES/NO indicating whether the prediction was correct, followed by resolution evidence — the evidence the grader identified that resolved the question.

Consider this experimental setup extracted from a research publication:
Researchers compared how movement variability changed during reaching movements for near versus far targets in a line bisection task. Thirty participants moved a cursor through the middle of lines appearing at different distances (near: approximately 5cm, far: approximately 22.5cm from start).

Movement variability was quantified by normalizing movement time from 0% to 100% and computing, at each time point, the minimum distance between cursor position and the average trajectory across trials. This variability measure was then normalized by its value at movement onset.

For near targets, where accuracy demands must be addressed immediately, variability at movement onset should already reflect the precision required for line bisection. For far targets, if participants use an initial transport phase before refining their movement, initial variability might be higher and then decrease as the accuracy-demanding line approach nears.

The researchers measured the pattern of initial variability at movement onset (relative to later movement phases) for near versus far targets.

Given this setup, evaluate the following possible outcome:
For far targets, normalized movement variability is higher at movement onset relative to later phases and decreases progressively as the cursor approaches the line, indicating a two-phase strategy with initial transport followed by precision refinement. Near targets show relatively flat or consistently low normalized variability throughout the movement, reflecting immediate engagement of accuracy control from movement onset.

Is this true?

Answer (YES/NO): NO